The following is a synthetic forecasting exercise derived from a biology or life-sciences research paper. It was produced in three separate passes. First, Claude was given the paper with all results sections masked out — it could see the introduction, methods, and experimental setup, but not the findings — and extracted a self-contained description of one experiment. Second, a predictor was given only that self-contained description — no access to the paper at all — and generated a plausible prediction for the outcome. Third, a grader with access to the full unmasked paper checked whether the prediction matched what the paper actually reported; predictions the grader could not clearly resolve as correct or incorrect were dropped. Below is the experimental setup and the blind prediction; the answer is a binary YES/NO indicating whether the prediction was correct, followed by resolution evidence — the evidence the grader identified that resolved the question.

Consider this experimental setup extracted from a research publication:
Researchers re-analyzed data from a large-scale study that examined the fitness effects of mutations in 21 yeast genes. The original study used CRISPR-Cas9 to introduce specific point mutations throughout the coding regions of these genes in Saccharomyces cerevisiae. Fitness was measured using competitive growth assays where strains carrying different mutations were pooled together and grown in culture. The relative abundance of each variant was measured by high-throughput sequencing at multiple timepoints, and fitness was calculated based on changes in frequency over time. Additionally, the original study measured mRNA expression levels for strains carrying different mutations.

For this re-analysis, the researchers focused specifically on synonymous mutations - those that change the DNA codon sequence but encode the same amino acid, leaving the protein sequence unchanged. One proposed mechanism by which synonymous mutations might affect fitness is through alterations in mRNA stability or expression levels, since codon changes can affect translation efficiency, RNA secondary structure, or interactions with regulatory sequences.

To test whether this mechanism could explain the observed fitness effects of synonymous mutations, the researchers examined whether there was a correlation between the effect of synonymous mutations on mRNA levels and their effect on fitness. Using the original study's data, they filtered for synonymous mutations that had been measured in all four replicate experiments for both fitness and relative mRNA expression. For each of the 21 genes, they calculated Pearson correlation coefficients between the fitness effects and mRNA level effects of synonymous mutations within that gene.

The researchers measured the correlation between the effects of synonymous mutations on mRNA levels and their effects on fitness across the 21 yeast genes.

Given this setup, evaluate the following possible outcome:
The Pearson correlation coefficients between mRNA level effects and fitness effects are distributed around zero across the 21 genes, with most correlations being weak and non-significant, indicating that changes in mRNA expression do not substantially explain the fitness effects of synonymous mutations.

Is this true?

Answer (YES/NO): YES